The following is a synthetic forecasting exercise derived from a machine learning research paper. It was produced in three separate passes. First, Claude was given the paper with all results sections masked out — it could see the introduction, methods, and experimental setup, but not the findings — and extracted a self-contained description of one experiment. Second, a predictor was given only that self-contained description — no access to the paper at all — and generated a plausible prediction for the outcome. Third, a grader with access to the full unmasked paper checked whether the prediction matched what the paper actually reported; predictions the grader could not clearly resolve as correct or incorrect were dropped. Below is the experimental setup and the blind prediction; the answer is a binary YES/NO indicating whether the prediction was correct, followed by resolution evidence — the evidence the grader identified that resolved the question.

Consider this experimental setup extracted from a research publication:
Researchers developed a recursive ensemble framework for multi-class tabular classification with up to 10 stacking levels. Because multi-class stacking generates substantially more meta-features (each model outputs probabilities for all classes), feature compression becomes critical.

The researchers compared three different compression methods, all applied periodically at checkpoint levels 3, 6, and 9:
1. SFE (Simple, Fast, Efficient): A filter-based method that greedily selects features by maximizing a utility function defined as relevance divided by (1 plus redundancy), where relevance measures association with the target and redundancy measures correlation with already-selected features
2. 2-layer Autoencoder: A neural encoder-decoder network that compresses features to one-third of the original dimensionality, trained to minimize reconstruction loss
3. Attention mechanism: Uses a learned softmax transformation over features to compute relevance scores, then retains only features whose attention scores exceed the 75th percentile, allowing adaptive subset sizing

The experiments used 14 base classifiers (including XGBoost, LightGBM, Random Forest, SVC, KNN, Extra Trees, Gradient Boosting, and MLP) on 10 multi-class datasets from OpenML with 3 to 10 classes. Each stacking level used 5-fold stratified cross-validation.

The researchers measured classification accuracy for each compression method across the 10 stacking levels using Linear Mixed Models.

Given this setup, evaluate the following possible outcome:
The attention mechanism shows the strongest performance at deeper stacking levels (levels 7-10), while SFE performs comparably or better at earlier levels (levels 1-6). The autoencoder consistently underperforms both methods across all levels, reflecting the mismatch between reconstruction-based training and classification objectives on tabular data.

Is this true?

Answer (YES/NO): NO